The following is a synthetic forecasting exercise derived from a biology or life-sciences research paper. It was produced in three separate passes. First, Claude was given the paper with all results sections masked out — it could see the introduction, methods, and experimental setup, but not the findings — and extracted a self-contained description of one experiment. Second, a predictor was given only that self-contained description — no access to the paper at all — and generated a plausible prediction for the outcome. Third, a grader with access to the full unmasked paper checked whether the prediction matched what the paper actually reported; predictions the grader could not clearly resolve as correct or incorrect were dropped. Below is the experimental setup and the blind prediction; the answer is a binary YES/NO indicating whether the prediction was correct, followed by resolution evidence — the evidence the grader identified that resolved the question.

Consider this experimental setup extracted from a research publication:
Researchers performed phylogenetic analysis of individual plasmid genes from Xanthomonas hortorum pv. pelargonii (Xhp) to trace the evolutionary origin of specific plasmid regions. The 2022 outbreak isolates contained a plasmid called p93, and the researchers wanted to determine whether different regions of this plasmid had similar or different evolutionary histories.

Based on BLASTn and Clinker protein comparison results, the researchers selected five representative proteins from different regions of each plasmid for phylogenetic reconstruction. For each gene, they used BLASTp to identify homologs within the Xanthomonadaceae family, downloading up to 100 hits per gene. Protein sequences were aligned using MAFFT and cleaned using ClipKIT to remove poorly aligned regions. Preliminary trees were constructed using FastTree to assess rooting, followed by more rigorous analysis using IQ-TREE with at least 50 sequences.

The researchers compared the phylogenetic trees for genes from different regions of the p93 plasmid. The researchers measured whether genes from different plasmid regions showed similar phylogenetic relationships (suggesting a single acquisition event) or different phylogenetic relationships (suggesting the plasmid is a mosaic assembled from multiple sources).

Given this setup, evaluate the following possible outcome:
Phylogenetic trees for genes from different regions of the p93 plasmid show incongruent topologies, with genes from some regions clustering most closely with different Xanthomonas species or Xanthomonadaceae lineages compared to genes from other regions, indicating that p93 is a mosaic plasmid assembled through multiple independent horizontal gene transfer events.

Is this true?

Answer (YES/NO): YES